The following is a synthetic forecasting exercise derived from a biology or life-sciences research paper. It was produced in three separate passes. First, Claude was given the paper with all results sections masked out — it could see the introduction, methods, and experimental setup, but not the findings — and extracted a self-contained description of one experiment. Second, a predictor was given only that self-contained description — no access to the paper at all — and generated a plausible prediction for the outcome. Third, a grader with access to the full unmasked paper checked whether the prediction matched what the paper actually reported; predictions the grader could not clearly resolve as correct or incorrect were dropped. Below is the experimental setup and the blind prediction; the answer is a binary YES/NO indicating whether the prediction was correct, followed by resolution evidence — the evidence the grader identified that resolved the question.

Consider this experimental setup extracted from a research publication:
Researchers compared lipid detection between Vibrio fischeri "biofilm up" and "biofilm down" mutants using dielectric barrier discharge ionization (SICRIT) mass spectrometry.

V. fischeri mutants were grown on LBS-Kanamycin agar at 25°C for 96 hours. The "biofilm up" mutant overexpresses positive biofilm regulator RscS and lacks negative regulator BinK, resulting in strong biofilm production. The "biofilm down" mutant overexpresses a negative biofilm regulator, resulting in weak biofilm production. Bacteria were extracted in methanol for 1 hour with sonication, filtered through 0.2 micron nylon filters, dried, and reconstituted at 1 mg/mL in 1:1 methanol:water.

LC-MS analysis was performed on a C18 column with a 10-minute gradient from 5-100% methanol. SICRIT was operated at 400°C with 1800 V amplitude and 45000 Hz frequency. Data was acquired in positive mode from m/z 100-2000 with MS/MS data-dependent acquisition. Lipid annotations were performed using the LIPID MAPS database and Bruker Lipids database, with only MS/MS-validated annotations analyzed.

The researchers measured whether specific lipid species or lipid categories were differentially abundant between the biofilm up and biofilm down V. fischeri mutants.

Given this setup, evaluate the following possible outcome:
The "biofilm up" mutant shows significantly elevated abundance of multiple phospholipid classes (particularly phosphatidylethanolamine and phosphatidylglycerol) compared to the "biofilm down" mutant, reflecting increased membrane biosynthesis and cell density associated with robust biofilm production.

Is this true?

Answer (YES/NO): NO